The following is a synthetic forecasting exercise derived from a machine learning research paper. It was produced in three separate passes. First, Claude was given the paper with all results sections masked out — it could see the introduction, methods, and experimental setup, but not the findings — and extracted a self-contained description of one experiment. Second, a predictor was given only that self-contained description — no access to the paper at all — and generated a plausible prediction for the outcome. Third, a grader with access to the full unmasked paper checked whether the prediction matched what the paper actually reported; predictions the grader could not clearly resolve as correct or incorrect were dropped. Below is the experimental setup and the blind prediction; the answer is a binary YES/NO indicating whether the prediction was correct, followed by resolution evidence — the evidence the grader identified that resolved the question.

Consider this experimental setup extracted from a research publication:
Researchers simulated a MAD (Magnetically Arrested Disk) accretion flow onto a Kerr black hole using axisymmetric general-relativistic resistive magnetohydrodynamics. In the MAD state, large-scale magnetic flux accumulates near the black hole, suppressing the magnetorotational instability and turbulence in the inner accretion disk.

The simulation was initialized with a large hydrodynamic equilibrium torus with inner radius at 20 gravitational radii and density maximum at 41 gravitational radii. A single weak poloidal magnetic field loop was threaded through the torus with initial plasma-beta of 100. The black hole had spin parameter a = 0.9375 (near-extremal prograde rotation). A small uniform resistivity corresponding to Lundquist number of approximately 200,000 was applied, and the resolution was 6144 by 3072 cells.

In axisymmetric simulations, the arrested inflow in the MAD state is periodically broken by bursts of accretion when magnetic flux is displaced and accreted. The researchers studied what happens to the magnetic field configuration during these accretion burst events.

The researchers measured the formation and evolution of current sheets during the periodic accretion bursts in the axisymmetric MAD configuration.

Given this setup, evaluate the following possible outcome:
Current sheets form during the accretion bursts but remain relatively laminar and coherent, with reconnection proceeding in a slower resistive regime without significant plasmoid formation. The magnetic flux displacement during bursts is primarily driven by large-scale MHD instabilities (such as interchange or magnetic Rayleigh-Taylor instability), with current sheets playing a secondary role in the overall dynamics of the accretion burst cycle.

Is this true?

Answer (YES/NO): NO